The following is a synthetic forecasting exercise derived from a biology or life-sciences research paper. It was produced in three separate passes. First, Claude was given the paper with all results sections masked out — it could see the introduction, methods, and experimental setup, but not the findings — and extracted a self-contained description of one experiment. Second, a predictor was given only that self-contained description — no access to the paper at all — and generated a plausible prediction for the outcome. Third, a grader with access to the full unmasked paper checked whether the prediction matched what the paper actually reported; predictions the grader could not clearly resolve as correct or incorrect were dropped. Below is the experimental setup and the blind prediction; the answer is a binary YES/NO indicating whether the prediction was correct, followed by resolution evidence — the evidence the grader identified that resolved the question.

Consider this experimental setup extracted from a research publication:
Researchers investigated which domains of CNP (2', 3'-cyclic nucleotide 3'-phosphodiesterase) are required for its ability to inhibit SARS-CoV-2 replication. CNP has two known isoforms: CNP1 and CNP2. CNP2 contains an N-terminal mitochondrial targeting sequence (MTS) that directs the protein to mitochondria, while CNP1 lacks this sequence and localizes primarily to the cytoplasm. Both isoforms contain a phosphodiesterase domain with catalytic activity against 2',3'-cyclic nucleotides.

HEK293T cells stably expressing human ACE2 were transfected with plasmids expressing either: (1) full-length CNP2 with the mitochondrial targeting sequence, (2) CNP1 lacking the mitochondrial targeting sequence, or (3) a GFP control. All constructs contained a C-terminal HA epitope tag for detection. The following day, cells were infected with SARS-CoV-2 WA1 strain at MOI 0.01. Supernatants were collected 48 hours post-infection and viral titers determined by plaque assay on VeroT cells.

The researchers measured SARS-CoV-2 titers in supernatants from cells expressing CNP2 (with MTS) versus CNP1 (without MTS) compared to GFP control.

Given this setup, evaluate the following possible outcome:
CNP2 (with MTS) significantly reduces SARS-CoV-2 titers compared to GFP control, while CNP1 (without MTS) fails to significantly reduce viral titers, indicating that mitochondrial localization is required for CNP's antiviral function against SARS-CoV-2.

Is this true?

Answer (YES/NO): YES